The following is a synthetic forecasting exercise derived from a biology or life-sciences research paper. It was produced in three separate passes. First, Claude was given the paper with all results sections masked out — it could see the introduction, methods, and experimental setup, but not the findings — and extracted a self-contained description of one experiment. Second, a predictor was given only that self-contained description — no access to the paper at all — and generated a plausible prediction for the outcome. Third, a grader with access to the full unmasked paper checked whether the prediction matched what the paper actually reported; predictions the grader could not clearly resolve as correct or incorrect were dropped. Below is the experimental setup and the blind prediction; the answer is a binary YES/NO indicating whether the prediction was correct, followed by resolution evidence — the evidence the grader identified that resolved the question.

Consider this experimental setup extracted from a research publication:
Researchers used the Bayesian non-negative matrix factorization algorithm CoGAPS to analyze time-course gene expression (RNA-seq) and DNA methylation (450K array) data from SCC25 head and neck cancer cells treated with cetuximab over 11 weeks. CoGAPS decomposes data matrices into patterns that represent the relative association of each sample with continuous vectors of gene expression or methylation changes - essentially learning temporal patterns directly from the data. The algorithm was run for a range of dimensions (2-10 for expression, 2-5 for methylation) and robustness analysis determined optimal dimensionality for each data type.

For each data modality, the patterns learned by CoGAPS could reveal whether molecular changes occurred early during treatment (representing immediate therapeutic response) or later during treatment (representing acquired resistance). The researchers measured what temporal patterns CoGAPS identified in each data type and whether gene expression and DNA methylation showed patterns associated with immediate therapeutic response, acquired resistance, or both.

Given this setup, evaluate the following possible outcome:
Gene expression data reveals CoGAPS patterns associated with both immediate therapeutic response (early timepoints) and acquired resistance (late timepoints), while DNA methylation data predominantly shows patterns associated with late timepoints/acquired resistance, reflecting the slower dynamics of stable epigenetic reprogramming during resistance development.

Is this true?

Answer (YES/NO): YES